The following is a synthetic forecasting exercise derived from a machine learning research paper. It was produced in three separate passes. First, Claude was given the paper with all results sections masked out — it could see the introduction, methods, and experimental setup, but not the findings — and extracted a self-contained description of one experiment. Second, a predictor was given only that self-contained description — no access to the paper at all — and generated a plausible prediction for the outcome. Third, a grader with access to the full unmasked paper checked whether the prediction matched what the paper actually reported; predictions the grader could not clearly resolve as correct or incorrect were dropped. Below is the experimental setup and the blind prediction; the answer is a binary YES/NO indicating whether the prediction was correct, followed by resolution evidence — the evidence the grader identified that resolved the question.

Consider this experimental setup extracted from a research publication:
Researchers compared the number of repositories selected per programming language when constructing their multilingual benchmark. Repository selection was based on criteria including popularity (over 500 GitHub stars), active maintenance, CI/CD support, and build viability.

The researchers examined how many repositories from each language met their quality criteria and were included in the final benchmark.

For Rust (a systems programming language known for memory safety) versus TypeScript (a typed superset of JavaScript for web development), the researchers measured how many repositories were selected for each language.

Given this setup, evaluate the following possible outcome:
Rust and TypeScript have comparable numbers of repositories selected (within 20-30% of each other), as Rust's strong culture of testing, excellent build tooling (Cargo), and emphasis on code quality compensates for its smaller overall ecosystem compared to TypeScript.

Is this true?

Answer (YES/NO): NO